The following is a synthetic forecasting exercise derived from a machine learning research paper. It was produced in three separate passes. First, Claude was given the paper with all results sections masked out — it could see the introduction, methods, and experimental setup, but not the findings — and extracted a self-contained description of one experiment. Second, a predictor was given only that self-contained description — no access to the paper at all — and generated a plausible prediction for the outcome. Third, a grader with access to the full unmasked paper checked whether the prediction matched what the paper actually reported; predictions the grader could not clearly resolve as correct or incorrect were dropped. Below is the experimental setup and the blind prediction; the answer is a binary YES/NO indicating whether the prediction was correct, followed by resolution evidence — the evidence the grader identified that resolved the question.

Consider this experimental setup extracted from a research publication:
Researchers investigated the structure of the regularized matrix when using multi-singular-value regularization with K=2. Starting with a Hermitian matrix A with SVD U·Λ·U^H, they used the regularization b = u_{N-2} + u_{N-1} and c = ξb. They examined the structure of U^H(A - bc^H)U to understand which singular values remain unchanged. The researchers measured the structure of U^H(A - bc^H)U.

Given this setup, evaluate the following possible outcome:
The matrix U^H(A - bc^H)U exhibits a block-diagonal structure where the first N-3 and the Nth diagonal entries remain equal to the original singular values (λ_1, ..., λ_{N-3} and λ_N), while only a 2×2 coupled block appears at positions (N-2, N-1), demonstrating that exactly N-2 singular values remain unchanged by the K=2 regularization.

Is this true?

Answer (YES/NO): NO